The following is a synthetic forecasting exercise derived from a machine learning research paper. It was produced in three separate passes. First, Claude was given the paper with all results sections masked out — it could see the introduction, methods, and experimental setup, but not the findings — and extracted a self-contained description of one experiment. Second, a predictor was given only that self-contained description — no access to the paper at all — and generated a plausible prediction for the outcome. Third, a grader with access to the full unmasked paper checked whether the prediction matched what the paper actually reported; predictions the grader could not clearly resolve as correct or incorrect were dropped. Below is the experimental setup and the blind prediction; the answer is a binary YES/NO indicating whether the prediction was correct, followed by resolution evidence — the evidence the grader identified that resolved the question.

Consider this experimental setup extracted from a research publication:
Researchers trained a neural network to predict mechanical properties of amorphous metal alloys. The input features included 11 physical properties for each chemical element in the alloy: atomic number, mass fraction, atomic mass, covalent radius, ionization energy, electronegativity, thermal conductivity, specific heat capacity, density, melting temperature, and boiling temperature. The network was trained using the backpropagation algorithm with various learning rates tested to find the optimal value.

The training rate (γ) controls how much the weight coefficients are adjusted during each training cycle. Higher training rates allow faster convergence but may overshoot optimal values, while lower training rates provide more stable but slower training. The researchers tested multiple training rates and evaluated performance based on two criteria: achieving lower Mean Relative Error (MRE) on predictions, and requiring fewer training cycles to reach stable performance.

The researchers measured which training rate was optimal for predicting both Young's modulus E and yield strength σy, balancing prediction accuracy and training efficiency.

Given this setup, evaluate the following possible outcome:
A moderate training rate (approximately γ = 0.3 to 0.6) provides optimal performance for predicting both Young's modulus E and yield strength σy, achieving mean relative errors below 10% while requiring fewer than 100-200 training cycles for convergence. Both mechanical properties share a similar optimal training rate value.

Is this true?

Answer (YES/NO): NO